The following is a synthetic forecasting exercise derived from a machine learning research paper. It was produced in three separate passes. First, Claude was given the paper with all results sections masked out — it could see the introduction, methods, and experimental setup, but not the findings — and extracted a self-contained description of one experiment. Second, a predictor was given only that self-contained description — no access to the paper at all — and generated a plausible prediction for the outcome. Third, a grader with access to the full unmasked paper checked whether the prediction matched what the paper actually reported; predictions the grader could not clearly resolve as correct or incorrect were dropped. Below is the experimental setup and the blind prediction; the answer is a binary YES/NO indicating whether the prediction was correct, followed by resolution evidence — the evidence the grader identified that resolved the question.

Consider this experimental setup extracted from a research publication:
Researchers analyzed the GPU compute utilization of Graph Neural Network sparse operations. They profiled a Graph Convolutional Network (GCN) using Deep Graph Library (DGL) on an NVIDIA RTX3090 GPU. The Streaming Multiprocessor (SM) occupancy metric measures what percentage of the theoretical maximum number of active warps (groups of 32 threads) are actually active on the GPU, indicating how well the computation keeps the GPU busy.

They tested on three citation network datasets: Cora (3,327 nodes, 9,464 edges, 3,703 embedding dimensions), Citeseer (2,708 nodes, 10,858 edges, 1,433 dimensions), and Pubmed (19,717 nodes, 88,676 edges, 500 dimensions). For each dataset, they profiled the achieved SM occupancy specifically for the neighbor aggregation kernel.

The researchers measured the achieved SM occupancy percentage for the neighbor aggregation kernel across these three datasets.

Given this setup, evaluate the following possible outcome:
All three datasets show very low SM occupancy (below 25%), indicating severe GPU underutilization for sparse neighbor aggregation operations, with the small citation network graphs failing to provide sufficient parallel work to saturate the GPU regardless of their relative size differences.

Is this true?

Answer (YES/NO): YES